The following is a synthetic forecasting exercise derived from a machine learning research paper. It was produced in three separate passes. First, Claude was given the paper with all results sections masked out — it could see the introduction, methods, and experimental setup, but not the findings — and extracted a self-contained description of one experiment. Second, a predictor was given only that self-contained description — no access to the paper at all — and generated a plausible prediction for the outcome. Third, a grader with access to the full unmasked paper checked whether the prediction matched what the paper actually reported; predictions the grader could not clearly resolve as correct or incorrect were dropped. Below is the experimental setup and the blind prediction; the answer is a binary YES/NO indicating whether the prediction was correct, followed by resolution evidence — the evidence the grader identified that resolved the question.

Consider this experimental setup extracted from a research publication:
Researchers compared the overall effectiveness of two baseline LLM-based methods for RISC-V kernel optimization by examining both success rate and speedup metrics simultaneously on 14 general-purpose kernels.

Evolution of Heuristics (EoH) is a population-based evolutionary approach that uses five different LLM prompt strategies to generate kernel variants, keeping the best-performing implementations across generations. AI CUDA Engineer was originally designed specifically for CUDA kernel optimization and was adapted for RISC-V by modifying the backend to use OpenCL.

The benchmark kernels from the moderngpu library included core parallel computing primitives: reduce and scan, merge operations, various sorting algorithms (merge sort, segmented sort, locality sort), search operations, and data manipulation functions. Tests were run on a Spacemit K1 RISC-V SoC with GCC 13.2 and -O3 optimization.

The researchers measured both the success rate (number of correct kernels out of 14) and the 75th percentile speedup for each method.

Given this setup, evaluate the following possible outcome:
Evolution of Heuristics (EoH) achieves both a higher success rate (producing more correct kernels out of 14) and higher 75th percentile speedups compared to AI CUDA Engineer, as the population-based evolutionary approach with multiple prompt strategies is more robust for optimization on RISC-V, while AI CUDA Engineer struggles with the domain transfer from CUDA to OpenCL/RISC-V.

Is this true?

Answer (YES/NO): NO